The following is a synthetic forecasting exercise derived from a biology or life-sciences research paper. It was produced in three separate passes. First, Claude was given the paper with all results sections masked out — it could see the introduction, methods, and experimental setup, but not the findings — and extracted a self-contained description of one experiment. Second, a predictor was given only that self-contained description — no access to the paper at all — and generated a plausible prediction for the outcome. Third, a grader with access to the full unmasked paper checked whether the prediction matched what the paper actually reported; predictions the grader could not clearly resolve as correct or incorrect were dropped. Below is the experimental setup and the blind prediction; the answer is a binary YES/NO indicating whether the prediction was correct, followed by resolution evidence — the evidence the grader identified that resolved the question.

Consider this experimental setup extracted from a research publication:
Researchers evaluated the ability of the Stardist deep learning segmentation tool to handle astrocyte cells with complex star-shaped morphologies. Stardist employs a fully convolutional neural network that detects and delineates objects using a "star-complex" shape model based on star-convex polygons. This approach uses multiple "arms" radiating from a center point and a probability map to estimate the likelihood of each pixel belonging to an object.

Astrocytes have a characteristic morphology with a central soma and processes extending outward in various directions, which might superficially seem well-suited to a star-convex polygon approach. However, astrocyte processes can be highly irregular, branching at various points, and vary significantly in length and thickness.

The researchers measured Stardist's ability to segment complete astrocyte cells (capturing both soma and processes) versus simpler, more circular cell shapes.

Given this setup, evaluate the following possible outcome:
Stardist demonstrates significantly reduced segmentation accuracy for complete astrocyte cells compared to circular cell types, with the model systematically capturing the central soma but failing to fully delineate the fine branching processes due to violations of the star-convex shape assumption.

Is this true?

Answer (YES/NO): YES